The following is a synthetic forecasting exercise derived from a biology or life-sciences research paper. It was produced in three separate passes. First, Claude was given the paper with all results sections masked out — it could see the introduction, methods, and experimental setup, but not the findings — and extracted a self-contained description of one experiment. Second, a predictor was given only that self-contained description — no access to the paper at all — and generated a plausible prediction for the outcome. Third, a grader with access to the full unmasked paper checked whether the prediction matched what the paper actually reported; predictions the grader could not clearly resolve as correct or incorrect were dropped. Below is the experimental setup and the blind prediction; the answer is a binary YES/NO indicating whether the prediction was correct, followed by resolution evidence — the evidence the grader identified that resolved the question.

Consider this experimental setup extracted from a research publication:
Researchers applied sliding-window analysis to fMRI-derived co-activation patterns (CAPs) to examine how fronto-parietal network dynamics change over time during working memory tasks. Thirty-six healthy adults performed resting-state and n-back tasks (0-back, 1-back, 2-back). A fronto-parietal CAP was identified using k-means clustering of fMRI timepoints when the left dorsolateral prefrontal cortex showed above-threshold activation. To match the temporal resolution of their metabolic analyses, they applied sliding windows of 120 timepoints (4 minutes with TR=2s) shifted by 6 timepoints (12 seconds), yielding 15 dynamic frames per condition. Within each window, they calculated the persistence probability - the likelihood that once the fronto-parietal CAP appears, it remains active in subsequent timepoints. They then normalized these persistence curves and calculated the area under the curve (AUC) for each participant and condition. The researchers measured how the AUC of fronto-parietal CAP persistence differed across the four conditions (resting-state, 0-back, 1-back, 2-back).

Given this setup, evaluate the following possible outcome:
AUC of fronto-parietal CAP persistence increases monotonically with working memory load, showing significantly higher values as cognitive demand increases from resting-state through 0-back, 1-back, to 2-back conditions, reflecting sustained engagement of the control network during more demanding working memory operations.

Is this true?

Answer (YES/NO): NO